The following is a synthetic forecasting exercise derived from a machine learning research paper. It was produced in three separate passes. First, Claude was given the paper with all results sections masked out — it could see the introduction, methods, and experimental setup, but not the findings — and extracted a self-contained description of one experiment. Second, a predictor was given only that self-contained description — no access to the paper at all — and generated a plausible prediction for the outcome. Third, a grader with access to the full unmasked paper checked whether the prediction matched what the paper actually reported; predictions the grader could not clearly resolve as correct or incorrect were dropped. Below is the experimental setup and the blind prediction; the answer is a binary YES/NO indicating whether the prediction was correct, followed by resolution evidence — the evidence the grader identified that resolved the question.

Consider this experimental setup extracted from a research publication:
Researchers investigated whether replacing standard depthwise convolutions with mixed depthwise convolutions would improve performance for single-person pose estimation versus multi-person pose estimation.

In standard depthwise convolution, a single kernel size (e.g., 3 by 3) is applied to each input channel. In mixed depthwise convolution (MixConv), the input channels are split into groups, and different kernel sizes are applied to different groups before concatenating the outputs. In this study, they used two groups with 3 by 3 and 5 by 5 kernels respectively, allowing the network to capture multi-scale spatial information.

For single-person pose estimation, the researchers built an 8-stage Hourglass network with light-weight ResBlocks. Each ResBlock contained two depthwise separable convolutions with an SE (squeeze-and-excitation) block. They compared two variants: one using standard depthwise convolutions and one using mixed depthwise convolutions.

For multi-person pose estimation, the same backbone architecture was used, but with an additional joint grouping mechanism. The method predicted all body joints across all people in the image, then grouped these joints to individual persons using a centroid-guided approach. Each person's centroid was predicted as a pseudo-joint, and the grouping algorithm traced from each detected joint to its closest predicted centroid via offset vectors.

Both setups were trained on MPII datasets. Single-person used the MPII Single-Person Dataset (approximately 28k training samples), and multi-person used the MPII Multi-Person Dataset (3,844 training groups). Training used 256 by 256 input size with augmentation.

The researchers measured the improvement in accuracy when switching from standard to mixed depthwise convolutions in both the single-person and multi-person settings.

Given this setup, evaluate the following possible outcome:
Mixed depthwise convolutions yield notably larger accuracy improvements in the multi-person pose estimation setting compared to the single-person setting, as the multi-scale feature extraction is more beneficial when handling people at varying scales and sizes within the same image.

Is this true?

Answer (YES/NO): YES